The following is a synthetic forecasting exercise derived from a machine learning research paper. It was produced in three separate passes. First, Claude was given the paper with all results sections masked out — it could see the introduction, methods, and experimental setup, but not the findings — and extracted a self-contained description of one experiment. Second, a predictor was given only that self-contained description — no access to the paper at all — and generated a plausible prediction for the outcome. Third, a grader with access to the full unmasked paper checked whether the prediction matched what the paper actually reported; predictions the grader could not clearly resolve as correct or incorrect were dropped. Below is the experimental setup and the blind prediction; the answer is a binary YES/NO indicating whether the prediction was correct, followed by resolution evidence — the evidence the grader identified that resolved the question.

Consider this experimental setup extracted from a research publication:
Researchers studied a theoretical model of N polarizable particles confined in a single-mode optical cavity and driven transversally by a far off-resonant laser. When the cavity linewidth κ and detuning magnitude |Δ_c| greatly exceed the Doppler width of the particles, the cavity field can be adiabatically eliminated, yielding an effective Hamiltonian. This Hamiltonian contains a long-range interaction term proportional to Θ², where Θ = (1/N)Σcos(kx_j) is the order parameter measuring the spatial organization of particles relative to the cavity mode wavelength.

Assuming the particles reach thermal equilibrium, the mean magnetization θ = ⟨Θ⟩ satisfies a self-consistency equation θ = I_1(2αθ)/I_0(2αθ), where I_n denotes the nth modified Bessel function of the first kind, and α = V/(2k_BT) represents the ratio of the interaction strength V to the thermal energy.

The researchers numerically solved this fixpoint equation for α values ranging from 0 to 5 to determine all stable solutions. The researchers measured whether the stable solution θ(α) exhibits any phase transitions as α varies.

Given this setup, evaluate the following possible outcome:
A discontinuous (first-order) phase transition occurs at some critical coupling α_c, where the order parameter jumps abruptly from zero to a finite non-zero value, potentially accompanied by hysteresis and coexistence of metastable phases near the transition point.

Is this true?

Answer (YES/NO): NO